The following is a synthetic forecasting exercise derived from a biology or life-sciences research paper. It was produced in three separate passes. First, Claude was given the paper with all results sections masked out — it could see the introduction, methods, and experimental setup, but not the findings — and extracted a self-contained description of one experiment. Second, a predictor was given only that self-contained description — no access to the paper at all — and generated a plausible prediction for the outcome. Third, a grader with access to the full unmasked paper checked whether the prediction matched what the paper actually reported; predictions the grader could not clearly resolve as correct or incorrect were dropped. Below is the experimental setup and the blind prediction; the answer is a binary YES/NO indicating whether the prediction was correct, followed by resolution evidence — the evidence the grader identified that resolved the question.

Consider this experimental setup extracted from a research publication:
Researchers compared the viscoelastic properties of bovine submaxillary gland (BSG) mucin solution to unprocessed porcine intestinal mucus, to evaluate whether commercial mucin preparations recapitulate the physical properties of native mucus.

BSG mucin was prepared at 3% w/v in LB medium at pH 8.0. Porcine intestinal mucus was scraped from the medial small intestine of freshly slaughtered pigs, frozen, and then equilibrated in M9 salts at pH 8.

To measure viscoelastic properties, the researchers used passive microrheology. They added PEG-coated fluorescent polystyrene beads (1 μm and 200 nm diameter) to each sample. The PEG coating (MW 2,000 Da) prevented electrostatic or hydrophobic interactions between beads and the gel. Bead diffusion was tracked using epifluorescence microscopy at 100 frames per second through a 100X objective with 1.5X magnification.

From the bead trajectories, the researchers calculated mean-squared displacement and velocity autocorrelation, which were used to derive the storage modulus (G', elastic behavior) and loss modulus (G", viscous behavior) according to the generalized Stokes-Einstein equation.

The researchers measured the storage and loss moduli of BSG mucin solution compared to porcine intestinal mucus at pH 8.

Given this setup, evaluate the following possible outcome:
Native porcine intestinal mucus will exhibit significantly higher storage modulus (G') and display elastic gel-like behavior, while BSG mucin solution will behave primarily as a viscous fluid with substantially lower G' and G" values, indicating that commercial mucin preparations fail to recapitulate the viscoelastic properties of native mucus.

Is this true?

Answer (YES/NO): YES